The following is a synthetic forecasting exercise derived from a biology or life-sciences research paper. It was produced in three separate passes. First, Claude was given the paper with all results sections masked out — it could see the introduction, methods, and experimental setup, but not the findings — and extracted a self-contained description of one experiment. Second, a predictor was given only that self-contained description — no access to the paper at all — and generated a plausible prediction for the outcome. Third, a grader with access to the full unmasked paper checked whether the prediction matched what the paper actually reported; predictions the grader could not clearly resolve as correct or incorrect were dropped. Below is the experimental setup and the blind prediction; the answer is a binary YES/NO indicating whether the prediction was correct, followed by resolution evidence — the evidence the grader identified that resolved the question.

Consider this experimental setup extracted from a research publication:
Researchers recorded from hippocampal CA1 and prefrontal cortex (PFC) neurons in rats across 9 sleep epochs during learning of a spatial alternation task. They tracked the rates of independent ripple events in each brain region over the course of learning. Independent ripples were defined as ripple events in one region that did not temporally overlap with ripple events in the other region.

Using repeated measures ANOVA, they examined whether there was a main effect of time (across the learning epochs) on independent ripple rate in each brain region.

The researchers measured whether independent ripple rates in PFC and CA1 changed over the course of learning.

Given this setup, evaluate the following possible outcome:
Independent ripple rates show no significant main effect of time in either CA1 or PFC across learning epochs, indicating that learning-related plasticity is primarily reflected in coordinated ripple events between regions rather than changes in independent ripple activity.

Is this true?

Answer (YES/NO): NO